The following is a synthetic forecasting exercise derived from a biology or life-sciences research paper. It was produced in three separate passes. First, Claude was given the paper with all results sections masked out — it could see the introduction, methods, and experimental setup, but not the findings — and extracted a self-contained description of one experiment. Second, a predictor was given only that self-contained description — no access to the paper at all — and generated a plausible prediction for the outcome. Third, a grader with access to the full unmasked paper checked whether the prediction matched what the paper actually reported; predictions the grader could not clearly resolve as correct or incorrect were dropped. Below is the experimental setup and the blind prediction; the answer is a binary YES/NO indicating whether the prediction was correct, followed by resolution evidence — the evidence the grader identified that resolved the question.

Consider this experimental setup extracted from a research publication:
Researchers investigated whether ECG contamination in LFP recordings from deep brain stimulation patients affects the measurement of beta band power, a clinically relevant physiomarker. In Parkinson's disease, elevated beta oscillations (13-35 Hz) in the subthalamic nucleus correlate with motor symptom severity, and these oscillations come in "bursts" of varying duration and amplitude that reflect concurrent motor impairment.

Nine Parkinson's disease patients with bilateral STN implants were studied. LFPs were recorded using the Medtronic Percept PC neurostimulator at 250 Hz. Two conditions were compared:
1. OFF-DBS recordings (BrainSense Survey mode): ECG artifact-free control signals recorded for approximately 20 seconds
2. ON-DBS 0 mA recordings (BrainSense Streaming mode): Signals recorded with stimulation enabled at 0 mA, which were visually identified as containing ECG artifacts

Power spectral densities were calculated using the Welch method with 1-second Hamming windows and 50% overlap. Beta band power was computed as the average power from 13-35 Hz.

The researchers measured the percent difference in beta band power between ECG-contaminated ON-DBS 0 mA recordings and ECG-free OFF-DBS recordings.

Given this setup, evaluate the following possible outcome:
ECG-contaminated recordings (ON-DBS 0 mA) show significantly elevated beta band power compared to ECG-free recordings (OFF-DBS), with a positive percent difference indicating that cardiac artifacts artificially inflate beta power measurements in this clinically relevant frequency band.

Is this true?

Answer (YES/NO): YES